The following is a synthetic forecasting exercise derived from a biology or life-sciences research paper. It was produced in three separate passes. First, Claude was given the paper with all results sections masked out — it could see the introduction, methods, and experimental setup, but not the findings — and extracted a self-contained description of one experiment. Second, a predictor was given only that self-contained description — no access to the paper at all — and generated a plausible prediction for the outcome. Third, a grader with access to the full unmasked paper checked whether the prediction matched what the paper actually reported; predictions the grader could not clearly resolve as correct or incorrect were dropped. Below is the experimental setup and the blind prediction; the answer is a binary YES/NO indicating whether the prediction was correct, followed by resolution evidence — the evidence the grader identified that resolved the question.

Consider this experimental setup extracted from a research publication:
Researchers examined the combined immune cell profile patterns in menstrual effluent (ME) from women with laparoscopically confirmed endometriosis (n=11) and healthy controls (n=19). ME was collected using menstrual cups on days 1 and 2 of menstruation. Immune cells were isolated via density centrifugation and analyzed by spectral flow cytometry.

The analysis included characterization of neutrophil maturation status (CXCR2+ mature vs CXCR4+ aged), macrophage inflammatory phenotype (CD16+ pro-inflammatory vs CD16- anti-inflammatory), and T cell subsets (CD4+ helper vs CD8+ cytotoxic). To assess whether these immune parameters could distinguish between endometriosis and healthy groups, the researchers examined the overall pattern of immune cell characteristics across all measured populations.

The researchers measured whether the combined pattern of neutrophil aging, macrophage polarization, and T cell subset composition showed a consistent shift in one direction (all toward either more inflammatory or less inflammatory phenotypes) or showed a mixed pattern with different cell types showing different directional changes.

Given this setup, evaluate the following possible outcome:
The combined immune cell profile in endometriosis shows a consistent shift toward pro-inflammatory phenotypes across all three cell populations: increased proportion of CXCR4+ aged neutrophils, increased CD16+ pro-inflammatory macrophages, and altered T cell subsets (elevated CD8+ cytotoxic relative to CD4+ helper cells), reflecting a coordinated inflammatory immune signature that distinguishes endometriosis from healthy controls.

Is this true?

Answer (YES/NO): NO